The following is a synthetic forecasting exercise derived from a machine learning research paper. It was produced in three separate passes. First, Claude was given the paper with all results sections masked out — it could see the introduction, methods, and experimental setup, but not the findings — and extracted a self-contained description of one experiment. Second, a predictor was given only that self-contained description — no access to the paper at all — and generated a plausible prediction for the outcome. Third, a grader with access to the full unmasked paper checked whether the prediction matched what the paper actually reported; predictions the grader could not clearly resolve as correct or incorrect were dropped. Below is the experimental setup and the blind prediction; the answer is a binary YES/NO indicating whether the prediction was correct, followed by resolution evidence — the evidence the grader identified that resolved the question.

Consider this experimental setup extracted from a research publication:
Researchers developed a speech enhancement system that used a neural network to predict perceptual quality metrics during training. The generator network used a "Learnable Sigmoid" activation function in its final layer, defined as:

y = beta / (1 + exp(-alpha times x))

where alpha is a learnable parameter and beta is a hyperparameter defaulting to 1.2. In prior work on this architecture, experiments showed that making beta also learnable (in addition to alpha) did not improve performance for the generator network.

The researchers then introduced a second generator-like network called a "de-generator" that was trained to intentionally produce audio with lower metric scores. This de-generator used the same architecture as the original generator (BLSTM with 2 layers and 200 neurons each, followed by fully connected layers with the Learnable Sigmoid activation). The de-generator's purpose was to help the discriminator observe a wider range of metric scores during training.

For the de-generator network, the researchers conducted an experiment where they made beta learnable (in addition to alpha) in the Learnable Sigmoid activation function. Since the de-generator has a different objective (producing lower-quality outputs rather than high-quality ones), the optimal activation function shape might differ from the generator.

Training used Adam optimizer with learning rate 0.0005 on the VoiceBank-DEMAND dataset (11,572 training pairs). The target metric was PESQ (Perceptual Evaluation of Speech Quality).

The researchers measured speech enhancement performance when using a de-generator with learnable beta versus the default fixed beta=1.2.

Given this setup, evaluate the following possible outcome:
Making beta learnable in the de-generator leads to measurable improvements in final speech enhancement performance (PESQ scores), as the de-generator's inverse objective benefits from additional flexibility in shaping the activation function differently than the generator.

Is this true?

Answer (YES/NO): NO